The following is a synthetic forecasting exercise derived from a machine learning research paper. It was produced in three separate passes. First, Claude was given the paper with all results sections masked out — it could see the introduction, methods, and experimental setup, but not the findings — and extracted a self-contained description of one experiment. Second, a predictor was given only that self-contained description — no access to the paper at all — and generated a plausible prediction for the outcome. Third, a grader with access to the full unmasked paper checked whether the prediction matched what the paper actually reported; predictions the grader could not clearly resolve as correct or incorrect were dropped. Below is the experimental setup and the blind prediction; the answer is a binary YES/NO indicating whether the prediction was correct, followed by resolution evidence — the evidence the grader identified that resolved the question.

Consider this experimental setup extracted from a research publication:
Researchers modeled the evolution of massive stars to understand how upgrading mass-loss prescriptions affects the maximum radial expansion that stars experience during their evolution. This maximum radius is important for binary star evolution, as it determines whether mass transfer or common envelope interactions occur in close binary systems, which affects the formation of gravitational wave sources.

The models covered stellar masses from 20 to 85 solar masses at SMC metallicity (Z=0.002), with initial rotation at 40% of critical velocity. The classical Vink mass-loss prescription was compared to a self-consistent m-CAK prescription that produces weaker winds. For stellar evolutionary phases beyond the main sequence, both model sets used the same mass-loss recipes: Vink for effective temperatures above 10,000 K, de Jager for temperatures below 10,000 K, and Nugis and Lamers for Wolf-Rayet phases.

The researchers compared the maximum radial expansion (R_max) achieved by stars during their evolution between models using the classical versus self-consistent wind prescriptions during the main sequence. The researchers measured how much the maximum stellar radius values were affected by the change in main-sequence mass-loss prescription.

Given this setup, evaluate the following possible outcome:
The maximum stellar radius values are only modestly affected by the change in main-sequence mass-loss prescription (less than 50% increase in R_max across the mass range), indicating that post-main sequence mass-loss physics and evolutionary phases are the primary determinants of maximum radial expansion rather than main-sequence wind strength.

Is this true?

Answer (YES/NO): YES